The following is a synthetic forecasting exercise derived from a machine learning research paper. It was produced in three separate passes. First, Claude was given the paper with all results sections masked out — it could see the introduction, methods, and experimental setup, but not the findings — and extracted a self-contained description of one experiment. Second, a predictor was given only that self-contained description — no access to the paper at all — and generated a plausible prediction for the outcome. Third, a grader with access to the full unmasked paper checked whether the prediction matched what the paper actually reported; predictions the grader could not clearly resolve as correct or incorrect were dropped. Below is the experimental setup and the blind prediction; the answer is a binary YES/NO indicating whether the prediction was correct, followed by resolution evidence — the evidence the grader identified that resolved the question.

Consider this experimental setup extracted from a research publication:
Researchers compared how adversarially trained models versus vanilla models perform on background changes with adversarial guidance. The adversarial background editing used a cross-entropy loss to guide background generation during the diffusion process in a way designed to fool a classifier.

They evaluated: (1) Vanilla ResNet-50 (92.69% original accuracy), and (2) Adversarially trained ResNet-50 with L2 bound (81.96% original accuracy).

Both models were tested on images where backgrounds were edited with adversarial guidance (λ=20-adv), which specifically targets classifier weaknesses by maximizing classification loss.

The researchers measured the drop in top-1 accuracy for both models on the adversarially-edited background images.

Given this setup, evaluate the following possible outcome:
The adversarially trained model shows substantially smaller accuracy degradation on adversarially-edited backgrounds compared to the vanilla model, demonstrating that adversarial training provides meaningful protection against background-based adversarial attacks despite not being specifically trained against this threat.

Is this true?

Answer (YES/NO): NO